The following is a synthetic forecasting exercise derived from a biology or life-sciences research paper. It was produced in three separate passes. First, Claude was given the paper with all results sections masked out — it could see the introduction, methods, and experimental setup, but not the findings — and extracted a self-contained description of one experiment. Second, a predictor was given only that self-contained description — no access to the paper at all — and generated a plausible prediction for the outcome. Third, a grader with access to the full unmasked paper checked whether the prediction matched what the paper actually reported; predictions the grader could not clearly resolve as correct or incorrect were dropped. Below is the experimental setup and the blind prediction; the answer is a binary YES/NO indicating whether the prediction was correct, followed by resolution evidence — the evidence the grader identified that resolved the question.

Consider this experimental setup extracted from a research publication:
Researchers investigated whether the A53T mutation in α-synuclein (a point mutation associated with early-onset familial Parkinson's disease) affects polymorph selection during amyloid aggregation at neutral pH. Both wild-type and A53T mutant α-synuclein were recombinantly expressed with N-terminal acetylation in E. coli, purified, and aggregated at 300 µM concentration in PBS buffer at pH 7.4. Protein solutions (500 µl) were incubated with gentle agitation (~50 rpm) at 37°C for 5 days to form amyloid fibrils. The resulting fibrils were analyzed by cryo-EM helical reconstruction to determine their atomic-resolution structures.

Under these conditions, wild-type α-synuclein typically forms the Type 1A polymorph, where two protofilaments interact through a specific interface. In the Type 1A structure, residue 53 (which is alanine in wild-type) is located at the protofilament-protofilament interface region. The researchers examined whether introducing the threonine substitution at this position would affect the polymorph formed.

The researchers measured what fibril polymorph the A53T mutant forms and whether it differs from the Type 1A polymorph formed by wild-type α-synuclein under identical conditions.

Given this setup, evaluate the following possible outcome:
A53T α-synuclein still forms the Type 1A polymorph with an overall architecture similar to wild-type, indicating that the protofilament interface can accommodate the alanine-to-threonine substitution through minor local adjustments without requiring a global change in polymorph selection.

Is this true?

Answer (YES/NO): NO